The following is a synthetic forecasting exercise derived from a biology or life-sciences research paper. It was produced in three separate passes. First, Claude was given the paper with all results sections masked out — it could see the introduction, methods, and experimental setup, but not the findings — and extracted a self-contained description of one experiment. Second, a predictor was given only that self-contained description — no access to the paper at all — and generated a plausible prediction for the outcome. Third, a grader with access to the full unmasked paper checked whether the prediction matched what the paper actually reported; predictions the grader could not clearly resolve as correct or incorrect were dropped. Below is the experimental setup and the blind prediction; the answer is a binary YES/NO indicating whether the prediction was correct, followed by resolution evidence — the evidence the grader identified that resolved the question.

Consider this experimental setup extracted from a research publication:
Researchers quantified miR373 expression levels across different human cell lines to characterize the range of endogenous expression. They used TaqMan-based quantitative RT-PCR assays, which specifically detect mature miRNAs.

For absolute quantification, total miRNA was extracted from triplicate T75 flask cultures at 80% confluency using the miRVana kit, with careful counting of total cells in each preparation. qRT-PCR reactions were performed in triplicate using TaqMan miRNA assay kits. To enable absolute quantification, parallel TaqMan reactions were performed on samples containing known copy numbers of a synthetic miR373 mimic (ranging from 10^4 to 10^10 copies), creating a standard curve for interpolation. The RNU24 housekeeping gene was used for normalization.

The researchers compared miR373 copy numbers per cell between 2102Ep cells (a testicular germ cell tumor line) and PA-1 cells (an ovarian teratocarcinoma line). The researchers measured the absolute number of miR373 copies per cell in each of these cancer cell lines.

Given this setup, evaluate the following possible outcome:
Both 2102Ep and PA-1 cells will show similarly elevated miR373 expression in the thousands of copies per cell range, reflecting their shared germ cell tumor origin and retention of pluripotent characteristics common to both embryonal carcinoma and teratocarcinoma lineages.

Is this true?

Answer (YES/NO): NO